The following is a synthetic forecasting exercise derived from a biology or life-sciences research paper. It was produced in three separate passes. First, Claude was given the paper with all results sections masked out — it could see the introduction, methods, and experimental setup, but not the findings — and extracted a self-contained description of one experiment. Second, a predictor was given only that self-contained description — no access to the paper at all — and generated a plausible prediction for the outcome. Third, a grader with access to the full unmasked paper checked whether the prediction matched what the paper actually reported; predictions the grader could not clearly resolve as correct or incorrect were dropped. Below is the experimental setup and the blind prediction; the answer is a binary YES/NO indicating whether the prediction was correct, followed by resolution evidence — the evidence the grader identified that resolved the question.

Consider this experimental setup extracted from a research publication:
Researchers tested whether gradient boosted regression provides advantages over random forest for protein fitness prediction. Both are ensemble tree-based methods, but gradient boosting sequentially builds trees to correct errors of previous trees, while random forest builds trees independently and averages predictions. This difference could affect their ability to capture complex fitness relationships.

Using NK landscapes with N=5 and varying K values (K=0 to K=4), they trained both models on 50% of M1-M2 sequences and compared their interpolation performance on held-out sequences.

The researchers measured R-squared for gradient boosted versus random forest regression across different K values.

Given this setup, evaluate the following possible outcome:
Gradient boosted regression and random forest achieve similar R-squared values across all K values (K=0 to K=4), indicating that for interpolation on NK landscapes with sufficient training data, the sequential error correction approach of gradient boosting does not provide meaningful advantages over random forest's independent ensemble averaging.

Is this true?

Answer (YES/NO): NO